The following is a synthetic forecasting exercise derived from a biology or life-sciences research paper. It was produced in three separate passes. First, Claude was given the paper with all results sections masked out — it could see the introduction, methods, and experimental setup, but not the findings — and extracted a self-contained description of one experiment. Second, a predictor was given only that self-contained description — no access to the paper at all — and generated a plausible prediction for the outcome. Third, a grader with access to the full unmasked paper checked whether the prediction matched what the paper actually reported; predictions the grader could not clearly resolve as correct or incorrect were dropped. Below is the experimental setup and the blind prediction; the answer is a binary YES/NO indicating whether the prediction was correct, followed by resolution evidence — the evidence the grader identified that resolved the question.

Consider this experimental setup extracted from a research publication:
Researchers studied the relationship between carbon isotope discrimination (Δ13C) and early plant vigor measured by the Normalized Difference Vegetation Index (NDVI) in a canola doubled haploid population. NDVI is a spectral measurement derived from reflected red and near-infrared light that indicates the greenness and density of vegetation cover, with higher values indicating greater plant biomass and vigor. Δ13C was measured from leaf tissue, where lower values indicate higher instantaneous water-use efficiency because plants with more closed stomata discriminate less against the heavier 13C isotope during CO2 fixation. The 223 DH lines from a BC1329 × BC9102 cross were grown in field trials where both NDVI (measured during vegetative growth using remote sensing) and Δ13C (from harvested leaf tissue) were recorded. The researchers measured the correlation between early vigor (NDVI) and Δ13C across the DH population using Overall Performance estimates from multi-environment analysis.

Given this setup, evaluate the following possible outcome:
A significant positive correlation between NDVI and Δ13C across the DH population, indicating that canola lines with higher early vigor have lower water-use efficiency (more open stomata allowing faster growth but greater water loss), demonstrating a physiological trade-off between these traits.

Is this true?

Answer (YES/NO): YES